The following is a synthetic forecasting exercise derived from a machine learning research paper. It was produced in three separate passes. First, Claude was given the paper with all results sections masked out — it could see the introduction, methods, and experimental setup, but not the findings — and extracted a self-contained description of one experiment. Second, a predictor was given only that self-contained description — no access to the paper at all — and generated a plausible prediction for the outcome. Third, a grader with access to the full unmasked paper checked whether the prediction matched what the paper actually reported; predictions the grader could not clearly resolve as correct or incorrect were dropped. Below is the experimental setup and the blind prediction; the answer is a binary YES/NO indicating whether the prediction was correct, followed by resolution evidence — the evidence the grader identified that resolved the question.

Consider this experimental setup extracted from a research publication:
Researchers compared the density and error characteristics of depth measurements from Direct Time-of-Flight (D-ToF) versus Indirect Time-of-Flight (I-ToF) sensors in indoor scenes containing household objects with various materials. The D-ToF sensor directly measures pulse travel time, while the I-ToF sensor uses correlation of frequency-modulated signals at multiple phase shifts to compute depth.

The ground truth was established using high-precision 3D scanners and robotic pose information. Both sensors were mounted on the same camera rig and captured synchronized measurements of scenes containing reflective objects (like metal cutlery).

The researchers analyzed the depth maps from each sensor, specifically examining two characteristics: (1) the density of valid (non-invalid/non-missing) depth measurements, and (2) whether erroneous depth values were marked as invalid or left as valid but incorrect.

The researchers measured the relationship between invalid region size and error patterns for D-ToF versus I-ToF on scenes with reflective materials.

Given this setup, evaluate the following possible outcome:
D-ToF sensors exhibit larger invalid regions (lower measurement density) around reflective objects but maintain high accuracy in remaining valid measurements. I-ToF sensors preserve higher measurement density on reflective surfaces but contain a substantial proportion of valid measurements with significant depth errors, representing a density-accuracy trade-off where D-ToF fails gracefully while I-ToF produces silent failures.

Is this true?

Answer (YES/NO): YES